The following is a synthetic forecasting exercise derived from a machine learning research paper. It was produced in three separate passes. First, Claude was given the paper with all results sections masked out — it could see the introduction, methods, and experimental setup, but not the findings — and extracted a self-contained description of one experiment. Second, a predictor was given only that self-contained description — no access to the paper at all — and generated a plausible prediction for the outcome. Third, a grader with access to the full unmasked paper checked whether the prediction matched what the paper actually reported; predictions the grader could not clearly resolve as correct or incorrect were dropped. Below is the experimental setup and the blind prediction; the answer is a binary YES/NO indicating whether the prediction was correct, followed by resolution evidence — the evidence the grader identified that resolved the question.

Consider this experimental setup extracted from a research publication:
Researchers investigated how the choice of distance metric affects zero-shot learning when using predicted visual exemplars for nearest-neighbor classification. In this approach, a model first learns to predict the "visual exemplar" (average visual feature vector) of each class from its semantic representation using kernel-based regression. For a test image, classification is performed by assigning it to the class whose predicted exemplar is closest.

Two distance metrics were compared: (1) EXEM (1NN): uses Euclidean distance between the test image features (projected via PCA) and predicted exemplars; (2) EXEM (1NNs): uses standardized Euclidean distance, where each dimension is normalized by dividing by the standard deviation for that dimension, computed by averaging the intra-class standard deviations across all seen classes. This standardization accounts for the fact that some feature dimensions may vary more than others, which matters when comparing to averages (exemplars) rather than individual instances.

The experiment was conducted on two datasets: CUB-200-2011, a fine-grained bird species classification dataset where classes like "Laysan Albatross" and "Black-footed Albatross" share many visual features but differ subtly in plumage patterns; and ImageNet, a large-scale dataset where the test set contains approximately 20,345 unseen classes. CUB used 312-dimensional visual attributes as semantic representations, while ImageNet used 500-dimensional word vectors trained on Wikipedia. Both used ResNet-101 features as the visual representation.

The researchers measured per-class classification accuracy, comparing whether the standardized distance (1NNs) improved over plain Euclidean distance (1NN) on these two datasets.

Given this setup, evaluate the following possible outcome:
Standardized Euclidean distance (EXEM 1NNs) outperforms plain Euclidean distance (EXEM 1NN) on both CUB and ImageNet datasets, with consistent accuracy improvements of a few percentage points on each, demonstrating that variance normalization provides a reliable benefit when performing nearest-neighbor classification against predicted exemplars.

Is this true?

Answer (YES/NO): NO